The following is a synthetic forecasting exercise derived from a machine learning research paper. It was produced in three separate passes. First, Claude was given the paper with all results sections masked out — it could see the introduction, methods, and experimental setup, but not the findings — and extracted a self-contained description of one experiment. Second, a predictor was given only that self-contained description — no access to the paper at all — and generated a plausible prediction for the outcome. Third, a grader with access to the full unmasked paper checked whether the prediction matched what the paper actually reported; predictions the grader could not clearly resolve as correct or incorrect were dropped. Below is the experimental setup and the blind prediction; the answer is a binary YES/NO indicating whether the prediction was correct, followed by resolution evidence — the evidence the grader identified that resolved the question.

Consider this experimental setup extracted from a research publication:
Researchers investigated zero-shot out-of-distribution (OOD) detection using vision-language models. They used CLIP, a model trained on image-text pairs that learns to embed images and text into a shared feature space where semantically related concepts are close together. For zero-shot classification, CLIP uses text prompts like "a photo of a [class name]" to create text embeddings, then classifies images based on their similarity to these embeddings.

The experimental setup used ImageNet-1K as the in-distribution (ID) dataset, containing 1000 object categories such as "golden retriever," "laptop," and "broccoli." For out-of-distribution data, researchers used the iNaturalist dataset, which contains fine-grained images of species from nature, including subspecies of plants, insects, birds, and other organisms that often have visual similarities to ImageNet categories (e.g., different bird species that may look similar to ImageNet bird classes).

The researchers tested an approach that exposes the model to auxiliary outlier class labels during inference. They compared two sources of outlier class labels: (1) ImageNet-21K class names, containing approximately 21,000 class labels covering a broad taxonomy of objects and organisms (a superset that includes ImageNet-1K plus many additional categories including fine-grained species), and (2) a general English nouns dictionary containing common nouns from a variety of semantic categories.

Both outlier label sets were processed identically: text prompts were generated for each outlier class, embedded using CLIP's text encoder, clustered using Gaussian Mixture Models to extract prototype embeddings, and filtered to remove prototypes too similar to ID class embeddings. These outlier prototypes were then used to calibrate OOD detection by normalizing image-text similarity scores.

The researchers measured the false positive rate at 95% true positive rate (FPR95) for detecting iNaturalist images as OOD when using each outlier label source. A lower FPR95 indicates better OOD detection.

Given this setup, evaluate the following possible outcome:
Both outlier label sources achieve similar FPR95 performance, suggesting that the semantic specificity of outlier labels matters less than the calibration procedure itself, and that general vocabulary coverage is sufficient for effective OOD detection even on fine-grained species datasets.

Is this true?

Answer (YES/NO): NO